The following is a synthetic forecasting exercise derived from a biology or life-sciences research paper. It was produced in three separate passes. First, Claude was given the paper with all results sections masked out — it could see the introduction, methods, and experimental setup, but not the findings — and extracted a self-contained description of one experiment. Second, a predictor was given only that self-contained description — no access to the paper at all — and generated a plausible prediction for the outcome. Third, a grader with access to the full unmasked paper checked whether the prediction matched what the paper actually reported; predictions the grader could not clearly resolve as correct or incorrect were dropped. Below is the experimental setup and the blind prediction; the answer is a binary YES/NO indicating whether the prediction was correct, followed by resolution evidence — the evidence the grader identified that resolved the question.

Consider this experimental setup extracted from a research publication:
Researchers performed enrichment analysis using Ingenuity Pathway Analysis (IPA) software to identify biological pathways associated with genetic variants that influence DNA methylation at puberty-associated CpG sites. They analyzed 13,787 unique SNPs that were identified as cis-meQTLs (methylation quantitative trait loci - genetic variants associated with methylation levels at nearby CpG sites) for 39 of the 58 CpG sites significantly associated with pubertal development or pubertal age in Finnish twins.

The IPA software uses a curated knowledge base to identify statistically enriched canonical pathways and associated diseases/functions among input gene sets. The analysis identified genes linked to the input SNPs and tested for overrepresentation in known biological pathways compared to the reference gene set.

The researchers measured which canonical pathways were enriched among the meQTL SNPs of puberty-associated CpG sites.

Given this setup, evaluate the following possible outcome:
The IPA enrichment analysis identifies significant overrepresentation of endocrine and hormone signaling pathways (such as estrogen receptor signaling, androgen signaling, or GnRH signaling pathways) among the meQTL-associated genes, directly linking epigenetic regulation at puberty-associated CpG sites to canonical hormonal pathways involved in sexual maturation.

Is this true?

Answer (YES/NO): NO